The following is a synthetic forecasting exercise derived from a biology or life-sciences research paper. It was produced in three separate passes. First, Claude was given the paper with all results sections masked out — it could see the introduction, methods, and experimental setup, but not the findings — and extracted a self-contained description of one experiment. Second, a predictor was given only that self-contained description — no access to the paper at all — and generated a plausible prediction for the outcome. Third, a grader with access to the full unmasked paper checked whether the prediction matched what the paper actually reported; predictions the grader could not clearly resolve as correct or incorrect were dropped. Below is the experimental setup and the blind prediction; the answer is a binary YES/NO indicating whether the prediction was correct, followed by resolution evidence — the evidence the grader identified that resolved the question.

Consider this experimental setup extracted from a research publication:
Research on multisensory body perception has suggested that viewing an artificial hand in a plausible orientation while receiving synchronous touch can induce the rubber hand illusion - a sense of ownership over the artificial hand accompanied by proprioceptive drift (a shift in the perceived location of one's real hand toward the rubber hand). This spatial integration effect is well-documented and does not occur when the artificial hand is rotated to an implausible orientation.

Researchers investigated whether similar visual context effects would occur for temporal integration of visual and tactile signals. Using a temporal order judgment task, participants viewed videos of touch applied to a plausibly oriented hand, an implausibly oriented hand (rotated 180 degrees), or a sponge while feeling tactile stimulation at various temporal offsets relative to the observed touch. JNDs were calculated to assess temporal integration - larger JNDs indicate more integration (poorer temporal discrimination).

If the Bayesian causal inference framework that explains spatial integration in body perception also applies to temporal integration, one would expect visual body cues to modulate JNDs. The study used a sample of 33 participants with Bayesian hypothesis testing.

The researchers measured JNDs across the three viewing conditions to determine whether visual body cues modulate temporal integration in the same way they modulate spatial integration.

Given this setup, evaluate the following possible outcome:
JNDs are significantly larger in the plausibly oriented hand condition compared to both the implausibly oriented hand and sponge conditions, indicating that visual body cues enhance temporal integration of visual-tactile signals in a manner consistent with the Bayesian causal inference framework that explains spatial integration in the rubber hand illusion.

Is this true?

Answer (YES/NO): NO